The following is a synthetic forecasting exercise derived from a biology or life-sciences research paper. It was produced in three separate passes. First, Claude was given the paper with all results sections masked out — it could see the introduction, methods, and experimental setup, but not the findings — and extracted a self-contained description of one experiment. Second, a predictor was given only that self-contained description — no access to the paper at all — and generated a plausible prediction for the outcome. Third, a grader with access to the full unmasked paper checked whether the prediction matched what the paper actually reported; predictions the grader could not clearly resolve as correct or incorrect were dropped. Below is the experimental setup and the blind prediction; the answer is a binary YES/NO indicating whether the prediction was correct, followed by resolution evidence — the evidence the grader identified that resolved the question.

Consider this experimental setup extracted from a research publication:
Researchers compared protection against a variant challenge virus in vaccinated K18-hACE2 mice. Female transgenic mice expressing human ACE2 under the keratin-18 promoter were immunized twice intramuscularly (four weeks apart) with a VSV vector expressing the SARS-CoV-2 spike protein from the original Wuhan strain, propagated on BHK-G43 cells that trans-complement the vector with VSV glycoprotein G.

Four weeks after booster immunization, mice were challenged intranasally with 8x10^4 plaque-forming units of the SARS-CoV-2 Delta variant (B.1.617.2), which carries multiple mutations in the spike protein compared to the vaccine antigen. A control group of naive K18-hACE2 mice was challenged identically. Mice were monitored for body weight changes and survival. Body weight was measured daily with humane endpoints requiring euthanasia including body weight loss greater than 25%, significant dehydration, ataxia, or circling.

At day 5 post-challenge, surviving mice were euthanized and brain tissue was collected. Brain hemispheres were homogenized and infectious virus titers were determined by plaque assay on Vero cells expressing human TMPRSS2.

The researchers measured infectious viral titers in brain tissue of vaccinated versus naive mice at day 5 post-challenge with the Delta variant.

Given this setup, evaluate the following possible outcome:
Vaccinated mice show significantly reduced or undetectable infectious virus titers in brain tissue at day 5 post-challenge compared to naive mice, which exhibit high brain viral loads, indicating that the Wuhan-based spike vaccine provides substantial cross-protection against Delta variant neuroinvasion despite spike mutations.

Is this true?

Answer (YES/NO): YES